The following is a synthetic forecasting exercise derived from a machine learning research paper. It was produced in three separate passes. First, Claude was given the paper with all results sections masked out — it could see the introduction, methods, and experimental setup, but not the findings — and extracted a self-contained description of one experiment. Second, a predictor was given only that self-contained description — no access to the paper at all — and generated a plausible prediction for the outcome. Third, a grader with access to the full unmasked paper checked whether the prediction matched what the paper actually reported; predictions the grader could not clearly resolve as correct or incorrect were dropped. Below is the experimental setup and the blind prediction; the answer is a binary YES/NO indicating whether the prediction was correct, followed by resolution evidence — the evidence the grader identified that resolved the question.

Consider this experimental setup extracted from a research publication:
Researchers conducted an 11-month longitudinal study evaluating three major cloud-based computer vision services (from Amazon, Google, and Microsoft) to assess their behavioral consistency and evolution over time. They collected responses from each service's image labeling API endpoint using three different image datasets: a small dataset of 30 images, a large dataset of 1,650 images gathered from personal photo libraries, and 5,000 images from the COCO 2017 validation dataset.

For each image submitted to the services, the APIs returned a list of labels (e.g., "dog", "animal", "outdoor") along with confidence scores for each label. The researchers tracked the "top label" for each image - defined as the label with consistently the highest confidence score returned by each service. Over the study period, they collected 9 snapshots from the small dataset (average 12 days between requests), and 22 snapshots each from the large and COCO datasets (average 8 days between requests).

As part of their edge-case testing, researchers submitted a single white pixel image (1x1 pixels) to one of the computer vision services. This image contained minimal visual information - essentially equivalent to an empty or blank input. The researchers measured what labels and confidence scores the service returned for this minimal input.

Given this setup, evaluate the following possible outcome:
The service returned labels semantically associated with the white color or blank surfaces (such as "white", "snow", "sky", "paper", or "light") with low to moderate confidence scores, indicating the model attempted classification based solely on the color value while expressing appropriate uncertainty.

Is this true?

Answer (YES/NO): NO